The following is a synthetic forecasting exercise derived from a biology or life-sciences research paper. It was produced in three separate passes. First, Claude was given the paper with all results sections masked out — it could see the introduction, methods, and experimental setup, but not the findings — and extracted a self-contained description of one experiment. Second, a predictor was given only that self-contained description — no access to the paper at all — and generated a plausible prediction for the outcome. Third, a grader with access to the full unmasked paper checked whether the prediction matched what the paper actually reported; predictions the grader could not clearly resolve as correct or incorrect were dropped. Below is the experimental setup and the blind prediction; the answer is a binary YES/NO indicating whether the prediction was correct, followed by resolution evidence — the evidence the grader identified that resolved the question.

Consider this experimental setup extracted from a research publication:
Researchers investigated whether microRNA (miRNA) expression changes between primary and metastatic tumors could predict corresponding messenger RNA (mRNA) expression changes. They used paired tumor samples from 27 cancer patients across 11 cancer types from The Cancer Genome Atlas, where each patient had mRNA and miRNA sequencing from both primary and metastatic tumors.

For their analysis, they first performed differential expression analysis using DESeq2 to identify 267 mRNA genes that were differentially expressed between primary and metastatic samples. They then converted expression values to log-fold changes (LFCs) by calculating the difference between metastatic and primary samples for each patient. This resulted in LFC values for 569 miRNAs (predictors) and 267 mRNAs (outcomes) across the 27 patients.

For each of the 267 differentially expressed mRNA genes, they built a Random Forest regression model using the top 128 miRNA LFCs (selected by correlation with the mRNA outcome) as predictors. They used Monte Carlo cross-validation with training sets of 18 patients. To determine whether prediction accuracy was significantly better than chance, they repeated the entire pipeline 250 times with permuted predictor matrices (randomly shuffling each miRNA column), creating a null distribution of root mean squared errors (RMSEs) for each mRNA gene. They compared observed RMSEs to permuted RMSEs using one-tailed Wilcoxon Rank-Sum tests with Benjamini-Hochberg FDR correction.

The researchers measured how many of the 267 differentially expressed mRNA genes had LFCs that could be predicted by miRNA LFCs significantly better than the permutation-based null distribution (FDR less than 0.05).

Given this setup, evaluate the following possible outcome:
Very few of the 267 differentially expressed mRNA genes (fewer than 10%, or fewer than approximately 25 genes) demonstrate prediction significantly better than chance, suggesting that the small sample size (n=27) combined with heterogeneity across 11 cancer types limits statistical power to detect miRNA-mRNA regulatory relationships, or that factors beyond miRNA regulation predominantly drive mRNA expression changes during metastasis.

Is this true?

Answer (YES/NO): NO